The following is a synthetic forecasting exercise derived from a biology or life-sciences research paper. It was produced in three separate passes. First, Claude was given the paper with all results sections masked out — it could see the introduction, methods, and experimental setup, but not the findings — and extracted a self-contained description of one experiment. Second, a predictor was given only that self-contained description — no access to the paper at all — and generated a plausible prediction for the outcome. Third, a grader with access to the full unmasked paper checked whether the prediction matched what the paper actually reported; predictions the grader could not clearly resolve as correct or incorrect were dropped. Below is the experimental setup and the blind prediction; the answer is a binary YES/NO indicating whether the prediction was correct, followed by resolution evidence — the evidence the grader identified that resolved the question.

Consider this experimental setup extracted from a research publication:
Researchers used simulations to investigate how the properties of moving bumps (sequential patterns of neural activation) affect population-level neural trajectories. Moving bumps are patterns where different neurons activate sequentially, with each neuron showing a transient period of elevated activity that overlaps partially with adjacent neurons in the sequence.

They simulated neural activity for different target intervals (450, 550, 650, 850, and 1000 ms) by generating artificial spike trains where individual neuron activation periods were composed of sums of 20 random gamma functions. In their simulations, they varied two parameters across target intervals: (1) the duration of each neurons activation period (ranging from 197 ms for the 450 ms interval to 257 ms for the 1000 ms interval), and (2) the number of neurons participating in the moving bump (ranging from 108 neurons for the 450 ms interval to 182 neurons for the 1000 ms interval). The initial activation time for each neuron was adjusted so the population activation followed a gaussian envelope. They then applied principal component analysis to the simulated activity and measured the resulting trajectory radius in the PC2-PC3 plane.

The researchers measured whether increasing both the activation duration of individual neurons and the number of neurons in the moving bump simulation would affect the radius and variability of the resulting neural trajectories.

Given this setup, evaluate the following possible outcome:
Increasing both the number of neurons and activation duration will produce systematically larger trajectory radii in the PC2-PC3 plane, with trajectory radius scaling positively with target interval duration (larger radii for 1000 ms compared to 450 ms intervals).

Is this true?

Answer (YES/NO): YES